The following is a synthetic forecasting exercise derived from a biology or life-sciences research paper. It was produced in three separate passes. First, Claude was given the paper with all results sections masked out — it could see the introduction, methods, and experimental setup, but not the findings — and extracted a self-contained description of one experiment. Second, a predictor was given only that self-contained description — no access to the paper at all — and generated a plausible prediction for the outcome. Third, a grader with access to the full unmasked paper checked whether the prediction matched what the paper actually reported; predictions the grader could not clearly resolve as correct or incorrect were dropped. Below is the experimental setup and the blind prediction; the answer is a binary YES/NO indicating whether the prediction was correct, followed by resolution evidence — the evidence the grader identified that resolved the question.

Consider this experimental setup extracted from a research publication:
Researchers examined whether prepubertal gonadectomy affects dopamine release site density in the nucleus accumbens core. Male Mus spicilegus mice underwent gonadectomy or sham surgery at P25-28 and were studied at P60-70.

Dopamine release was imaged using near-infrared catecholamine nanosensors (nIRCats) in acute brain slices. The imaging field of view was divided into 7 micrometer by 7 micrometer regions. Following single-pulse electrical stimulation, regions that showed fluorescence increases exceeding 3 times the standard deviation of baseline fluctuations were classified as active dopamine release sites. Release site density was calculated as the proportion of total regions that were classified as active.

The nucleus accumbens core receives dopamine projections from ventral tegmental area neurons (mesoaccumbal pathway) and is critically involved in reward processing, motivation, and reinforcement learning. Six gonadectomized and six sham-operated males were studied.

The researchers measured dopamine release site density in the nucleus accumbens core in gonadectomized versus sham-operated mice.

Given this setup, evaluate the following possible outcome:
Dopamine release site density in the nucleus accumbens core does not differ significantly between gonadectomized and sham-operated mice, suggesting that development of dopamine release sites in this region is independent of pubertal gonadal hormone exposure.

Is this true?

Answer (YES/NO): YES